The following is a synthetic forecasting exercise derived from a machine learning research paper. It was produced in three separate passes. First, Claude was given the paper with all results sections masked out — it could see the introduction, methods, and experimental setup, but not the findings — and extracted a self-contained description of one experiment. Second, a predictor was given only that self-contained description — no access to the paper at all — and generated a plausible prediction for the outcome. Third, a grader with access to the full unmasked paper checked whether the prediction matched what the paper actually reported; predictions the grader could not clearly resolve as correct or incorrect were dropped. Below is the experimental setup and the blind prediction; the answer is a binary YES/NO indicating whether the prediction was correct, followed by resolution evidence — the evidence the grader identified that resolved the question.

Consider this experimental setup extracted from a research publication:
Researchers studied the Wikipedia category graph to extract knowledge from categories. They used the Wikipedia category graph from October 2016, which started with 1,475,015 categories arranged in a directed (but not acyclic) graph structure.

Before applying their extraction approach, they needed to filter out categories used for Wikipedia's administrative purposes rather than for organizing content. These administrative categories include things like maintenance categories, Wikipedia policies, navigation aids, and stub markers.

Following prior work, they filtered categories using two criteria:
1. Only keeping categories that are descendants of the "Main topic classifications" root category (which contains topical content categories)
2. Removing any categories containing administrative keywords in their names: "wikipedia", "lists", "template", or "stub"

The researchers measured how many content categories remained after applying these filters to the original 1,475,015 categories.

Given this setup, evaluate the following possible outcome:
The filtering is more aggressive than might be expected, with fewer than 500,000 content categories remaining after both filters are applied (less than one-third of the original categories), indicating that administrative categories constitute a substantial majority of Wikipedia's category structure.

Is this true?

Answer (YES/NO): NO